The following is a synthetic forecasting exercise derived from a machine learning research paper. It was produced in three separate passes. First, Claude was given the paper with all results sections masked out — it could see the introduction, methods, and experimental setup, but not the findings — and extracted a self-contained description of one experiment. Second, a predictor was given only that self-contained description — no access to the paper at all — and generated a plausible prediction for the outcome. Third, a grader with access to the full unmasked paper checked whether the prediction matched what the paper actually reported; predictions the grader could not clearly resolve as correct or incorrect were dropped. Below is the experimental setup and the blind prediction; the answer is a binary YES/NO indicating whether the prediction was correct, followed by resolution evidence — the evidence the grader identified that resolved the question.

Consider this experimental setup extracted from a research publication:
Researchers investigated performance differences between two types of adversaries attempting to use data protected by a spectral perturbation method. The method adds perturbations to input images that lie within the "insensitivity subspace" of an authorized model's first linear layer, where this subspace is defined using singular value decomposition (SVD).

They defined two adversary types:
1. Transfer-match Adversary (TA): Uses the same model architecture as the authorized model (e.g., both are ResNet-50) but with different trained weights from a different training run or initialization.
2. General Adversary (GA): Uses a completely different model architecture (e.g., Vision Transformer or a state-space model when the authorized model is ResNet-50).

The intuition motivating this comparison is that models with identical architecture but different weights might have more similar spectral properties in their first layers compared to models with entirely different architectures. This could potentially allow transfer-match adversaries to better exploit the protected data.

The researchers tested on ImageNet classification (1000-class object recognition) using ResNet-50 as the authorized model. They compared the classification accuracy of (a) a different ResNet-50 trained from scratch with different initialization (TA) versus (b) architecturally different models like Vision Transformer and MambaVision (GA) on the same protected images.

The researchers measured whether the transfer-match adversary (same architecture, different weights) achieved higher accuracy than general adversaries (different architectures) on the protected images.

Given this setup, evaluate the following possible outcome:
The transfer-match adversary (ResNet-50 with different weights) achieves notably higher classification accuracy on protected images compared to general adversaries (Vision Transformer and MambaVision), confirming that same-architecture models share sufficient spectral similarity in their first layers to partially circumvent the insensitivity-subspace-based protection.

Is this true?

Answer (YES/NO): NO